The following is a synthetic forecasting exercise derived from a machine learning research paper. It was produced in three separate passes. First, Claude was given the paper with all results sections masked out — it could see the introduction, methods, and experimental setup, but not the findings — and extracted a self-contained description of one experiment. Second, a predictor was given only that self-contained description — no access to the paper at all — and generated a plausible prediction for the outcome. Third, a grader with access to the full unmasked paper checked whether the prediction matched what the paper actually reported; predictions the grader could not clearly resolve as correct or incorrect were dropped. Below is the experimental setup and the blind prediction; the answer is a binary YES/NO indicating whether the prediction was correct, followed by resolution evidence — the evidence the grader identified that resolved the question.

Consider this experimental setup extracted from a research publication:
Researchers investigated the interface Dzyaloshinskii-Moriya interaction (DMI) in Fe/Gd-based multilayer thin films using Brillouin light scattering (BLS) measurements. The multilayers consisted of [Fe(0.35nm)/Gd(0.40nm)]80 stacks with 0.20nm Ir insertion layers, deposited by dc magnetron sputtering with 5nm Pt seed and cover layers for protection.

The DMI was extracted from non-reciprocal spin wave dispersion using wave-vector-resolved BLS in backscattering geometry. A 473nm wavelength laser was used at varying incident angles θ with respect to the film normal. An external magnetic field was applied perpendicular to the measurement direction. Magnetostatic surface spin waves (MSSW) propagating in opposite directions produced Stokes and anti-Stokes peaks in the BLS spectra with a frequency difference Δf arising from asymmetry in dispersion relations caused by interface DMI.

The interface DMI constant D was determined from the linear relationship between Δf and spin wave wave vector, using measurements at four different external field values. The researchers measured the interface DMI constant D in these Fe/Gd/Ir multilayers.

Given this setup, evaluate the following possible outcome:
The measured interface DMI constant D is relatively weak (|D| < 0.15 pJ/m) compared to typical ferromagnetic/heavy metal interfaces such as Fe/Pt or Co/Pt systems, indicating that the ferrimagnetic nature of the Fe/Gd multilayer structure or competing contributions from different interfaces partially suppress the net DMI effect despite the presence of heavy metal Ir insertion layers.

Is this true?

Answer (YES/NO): NO